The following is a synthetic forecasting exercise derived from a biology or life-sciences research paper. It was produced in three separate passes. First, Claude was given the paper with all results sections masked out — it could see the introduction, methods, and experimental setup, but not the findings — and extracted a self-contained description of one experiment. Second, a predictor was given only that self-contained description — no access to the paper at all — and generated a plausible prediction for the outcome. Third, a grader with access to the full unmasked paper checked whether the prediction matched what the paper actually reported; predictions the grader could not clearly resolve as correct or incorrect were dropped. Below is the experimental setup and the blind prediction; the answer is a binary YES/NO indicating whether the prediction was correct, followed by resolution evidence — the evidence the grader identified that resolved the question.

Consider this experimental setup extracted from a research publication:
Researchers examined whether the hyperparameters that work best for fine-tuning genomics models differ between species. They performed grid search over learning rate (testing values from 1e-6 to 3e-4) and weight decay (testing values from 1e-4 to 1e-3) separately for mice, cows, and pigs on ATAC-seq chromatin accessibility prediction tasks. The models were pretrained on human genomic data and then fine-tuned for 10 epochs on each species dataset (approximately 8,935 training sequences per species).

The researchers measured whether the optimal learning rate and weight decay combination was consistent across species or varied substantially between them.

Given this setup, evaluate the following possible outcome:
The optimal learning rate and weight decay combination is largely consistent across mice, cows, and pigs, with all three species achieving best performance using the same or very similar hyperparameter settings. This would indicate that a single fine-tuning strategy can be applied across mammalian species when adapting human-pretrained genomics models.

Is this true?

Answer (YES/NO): YES